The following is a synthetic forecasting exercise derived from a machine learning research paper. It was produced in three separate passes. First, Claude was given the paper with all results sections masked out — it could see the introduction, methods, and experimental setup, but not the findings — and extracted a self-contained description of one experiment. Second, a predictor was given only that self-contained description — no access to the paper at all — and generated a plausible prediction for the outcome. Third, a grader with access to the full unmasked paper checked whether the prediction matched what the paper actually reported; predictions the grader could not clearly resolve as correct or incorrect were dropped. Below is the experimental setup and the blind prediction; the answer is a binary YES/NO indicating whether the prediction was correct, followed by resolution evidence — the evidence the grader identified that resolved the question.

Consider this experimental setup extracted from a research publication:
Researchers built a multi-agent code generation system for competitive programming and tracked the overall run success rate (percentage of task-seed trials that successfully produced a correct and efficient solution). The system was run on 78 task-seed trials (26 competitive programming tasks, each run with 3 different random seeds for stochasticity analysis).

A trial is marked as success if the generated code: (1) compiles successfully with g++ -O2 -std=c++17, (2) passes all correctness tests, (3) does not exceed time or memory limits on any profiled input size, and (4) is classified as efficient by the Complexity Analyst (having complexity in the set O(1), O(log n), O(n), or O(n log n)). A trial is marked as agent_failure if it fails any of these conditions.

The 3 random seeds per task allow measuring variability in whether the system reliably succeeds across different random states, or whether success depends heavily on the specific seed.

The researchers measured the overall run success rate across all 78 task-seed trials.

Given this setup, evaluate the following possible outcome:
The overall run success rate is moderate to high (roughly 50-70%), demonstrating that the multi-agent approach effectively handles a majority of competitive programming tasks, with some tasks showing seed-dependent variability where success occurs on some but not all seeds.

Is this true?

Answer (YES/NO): NO